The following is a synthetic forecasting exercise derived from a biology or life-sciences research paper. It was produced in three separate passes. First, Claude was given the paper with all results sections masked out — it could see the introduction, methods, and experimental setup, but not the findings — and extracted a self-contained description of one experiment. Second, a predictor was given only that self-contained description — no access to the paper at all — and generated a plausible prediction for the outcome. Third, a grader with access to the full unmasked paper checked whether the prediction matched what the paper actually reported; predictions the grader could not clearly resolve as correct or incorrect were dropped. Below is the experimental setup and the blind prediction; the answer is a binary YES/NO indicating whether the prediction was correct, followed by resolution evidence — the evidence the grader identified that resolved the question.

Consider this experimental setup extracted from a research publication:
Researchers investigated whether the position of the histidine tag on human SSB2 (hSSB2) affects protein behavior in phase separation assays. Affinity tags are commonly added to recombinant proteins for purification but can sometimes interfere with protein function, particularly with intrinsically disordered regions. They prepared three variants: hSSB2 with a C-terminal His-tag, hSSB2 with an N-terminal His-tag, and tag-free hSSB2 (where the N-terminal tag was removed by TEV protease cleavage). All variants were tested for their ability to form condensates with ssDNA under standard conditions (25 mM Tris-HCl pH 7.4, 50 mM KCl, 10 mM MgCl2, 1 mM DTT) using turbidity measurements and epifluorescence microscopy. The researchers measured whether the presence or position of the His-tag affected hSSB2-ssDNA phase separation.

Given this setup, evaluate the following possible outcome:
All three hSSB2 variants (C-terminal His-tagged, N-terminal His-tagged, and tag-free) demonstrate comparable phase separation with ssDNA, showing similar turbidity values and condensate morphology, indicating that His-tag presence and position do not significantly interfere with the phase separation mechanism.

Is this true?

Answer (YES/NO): NO